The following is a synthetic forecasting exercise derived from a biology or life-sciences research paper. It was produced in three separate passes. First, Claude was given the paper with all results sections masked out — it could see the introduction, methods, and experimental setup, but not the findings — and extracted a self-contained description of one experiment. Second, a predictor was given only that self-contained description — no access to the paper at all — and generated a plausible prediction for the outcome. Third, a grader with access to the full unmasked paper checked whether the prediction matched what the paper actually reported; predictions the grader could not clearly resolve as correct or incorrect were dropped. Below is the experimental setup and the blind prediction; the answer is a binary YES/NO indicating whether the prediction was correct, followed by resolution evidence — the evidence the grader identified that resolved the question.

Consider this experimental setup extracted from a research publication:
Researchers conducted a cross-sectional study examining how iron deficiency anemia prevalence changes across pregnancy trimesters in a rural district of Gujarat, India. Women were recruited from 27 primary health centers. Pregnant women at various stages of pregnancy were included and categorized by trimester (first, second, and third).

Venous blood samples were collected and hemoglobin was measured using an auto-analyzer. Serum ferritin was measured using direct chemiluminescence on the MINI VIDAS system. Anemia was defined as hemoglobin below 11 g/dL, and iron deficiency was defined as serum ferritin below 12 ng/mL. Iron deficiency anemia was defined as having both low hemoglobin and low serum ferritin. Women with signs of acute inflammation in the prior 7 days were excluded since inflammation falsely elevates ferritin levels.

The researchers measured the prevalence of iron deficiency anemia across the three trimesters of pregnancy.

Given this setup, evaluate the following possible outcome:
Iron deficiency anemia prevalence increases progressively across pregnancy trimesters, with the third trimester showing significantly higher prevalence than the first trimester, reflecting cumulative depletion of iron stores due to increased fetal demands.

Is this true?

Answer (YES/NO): NO